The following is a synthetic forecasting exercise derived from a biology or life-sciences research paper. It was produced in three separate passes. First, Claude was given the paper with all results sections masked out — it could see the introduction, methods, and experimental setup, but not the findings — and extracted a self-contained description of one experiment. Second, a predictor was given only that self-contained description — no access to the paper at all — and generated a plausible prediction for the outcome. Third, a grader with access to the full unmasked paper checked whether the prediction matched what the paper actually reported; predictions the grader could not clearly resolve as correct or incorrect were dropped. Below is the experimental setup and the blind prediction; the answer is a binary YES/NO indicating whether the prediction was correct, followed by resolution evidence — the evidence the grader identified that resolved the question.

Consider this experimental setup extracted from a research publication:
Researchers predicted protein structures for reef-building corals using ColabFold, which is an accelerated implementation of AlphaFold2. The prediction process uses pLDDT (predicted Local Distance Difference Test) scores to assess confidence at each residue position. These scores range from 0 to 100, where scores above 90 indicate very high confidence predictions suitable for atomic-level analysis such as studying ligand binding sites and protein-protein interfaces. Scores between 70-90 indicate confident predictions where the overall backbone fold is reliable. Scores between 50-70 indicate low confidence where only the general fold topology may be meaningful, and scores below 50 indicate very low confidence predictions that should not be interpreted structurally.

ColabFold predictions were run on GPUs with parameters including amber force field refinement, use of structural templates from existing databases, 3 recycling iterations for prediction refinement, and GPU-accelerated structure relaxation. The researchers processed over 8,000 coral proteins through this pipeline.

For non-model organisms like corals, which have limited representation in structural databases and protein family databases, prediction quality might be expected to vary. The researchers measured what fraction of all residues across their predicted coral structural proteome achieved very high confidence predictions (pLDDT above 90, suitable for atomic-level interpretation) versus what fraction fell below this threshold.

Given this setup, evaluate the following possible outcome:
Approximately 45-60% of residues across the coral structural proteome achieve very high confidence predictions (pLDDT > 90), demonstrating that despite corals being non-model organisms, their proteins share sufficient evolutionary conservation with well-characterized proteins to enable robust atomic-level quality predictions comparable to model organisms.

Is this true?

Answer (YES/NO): NO